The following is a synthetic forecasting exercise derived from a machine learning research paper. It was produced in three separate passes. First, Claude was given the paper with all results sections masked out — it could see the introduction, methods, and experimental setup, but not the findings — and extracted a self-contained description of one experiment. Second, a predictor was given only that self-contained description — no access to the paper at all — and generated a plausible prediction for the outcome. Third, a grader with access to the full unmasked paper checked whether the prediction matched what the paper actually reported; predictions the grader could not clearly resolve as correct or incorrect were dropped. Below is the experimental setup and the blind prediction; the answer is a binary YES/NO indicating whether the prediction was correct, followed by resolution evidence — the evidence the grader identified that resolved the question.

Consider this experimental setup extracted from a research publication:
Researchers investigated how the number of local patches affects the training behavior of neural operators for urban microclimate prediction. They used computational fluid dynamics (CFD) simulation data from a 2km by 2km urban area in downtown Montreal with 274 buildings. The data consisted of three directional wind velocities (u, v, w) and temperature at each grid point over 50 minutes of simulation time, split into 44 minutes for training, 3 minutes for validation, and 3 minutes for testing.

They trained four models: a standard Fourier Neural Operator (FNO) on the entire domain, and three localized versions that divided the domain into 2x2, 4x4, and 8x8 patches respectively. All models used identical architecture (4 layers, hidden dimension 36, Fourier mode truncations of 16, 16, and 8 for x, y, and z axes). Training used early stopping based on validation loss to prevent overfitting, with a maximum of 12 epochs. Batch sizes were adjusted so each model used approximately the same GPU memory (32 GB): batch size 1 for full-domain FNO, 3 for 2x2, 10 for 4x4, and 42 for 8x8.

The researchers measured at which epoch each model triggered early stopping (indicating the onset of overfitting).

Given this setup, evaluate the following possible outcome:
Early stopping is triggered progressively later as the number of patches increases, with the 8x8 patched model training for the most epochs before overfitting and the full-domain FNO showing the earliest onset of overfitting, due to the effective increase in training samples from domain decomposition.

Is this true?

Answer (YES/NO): YES